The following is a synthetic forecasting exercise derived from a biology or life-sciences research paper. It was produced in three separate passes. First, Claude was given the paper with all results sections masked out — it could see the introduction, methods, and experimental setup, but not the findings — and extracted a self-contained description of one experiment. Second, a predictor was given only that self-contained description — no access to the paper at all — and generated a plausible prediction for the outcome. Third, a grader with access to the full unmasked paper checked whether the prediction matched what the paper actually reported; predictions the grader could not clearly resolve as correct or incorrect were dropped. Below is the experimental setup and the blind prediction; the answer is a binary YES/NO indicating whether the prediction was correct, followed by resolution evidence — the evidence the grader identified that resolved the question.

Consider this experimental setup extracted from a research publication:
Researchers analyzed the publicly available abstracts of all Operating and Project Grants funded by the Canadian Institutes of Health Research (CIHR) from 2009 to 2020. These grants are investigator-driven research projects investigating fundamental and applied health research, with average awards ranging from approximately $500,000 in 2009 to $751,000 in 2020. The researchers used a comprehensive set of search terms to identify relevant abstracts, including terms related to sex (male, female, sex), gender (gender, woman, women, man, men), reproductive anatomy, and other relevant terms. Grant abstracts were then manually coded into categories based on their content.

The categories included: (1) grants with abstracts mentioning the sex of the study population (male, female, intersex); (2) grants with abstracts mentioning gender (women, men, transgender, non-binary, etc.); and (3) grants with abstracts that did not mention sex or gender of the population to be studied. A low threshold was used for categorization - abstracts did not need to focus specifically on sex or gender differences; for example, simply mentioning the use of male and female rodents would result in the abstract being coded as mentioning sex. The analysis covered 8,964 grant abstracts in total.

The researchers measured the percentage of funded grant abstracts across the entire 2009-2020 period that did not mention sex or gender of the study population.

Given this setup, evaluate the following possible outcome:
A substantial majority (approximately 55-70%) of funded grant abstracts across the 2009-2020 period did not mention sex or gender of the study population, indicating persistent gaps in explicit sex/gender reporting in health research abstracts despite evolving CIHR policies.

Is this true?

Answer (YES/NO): NO